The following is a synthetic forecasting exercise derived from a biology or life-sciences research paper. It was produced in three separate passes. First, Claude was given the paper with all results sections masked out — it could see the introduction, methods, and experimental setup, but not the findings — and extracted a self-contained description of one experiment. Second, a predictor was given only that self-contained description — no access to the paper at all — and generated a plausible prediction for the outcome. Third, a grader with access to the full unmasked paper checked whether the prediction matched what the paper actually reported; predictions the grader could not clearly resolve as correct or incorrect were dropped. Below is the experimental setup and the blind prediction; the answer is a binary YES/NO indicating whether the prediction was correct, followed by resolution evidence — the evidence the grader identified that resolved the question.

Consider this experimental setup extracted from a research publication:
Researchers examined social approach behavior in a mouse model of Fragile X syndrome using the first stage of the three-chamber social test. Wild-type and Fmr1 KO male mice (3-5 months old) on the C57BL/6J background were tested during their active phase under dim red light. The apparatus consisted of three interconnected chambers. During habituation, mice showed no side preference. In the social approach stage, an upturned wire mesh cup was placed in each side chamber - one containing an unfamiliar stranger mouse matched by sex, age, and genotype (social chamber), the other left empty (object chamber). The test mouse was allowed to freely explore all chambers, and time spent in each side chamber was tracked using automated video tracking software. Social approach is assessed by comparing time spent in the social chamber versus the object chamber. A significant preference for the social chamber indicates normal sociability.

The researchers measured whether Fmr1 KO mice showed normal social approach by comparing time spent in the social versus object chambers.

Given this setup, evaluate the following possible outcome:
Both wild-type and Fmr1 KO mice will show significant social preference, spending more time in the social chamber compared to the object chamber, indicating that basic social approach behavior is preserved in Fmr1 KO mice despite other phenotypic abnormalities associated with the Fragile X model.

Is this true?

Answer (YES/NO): NO